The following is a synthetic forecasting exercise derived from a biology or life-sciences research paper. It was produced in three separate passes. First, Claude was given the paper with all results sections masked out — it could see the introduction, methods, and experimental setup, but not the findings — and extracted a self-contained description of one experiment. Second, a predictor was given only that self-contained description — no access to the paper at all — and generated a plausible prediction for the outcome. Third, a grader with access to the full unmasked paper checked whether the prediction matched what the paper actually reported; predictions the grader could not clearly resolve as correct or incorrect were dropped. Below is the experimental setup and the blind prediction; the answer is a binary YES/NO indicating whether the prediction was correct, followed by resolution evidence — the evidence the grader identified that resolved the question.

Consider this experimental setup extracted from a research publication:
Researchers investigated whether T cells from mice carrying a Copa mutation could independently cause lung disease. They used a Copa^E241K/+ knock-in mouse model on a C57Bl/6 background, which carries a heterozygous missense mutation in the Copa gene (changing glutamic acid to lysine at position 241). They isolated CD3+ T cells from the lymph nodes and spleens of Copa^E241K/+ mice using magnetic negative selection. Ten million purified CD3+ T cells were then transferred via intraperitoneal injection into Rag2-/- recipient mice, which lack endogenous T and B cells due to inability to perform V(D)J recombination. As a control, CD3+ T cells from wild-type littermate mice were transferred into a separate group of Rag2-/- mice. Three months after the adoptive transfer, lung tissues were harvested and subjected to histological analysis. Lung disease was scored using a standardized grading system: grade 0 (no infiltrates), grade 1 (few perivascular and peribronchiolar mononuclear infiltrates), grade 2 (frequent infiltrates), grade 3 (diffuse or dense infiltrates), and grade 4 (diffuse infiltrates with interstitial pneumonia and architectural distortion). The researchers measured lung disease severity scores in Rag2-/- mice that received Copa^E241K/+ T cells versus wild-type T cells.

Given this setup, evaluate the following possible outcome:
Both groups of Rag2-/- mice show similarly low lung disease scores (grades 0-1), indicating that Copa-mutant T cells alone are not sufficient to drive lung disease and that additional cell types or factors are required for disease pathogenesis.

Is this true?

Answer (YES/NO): NO